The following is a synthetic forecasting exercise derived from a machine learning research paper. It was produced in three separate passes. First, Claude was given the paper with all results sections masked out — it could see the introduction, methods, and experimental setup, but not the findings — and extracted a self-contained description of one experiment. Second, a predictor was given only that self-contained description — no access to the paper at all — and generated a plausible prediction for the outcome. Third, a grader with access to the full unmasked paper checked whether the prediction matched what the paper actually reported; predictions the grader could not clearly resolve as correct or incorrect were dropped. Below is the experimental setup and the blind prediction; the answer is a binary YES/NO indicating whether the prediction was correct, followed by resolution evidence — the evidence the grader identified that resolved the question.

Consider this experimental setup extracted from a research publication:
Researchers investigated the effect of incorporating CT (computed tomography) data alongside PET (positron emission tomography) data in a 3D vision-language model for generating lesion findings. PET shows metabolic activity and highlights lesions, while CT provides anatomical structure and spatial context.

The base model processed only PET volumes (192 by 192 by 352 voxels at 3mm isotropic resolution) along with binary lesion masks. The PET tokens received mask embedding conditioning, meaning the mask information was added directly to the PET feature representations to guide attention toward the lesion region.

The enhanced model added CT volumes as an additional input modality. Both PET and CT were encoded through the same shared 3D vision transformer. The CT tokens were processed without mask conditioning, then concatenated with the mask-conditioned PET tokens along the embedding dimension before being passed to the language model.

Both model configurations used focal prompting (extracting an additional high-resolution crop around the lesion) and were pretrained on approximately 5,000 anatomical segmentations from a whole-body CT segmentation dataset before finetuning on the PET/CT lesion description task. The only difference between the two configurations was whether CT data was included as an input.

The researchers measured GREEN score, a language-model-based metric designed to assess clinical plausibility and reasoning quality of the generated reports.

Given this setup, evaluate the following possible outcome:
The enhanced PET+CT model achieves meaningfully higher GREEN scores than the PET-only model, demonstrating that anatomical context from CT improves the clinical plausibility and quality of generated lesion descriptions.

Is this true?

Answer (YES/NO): YES